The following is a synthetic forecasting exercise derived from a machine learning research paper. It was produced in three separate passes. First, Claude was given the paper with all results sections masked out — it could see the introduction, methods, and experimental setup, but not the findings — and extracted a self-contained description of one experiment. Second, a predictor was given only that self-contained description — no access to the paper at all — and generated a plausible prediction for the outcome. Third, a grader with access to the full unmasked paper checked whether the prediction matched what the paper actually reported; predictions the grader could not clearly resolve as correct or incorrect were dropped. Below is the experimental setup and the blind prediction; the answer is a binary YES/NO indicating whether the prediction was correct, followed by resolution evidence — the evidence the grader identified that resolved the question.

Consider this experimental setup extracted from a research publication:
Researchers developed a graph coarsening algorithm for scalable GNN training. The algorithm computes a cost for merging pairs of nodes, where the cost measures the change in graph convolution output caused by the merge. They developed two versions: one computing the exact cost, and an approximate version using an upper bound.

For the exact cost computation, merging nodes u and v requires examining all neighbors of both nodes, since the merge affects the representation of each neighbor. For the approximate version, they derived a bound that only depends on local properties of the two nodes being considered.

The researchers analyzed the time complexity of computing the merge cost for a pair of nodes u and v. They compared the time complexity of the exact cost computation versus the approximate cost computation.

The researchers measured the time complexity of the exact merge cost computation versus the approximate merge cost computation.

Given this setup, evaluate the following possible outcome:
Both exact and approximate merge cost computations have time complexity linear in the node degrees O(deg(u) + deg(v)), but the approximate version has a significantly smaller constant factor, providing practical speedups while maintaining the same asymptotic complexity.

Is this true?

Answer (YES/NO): NO